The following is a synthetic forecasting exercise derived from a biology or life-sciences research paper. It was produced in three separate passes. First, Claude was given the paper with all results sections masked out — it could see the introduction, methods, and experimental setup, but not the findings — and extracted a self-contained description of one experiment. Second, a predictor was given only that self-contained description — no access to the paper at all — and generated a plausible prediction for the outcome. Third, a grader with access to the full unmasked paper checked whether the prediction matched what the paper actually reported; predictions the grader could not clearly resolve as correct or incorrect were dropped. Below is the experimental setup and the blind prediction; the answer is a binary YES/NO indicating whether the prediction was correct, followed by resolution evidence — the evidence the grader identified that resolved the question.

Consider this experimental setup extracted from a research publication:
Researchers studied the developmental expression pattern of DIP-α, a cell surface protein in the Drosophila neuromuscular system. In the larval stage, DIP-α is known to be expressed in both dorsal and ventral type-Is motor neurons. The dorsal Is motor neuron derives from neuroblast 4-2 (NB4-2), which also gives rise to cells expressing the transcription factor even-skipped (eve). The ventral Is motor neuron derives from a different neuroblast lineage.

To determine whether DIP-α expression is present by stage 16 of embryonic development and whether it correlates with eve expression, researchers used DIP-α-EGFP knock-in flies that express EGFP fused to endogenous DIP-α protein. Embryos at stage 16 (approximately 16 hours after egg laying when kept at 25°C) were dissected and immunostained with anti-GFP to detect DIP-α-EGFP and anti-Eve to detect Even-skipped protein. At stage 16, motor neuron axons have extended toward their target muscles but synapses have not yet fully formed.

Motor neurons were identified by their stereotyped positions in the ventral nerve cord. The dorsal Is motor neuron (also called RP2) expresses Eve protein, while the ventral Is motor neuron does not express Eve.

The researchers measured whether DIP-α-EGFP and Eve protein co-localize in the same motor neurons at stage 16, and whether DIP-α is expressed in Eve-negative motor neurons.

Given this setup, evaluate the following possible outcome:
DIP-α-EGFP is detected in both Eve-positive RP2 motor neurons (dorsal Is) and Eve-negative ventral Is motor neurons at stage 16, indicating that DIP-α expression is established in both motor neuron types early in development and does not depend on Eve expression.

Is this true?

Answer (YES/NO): NO